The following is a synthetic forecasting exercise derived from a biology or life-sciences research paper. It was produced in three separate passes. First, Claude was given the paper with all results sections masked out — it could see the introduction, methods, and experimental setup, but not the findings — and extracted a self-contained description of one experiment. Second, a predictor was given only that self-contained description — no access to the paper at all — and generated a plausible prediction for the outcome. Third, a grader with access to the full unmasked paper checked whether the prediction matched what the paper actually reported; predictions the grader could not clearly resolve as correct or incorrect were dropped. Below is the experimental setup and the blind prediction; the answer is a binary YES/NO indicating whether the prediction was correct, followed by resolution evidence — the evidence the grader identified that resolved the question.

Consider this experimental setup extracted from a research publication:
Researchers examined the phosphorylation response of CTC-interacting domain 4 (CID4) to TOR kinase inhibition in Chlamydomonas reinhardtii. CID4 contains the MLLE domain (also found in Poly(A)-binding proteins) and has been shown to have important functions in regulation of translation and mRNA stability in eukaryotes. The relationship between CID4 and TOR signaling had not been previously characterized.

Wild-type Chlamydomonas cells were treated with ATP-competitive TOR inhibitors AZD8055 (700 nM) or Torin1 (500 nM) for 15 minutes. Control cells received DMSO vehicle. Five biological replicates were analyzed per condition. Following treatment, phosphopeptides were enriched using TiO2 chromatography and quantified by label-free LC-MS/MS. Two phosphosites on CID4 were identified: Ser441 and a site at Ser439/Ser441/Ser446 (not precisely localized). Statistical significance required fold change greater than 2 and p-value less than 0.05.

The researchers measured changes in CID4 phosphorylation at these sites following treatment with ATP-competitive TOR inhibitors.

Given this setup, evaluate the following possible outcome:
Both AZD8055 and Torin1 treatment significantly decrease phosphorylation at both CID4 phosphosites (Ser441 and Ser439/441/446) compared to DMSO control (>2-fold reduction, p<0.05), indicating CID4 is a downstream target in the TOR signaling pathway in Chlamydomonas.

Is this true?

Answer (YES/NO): YES